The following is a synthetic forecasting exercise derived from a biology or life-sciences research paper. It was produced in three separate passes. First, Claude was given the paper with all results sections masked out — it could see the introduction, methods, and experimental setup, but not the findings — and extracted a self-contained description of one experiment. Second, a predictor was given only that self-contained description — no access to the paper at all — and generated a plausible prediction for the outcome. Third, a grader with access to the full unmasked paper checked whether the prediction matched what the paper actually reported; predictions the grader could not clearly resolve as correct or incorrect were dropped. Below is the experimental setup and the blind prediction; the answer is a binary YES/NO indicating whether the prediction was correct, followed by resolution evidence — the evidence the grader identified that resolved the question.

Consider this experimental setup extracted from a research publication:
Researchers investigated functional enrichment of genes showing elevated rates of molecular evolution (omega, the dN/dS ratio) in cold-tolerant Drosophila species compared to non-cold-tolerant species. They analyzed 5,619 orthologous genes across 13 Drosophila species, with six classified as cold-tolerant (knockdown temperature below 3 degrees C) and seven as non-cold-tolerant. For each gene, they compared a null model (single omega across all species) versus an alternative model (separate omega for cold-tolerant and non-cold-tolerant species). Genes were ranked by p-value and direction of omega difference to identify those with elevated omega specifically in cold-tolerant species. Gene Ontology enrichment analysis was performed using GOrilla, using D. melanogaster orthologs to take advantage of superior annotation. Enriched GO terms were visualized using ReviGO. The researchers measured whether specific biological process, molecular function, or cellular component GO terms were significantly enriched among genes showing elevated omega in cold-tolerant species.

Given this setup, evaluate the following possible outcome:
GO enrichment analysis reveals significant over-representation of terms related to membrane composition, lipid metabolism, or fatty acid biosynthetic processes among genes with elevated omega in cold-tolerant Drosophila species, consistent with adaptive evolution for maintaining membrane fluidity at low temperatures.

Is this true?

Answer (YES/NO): NO